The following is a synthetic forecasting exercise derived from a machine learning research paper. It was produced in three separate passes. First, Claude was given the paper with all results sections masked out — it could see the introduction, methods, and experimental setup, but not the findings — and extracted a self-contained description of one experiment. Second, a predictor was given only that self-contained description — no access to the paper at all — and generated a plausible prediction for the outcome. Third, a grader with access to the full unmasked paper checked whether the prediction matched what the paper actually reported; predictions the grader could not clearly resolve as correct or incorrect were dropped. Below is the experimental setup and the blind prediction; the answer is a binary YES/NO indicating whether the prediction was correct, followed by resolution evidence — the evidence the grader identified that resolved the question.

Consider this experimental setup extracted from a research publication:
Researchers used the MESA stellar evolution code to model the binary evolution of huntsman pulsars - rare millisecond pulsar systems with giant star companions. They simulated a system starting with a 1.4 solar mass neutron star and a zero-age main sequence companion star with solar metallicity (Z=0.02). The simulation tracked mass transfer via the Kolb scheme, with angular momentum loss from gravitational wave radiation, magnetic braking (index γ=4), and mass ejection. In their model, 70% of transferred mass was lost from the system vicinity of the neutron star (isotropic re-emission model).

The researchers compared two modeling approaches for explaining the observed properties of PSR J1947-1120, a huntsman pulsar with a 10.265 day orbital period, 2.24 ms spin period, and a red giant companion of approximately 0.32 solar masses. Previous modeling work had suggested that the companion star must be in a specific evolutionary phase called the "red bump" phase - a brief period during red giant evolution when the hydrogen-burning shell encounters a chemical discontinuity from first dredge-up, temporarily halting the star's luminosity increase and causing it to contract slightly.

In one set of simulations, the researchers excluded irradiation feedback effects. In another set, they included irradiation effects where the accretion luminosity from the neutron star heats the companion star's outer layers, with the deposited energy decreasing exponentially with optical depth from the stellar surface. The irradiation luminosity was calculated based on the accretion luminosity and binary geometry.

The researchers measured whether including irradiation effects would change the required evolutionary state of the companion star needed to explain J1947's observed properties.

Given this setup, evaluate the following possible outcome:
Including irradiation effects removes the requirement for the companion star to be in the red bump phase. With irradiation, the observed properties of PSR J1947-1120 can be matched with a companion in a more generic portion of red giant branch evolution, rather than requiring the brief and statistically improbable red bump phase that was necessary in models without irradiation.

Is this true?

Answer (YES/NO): YES